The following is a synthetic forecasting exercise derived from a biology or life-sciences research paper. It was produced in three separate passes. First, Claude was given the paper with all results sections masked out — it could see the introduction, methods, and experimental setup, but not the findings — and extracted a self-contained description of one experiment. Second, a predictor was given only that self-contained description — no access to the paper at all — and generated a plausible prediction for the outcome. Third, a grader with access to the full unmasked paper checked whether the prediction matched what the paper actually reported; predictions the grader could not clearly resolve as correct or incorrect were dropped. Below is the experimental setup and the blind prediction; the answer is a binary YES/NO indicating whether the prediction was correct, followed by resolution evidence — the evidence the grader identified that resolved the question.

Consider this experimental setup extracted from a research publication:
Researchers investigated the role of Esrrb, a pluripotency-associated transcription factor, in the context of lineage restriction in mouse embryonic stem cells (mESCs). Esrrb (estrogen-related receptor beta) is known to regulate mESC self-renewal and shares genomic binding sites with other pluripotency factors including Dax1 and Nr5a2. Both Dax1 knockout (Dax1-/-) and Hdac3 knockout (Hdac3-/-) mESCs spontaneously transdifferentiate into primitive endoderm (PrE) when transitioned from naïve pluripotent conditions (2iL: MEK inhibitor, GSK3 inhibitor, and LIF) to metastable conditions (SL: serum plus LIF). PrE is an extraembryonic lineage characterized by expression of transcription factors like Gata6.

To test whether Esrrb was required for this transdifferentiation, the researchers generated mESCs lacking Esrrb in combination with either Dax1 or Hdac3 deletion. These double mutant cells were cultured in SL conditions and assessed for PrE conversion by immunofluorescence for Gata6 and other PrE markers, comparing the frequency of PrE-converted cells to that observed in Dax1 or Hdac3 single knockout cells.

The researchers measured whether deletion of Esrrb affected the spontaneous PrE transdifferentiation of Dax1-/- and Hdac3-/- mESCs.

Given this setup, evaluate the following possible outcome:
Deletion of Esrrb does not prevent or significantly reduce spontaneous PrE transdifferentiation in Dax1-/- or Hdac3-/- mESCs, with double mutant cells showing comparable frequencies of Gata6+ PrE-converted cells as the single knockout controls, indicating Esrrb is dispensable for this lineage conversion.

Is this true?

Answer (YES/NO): NO